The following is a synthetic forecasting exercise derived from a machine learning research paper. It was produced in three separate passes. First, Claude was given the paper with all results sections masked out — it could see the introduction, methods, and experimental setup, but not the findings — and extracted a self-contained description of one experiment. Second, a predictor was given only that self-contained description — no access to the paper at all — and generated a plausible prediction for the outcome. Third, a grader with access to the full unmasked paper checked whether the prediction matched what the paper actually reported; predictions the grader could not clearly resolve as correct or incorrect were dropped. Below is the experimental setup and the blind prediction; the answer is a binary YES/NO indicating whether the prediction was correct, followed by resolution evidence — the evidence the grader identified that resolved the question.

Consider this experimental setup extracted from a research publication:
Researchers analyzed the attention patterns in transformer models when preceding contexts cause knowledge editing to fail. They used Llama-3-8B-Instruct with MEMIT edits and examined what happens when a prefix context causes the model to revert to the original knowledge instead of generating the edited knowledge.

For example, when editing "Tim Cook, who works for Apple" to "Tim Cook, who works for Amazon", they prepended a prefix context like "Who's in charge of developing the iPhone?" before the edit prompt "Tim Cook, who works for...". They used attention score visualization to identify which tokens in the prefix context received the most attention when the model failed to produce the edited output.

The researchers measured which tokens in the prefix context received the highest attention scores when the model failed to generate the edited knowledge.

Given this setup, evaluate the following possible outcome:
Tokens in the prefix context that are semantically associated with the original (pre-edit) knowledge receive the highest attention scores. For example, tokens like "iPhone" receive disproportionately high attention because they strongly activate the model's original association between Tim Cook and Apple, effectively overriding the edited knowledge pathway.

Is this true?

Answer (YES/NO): YES